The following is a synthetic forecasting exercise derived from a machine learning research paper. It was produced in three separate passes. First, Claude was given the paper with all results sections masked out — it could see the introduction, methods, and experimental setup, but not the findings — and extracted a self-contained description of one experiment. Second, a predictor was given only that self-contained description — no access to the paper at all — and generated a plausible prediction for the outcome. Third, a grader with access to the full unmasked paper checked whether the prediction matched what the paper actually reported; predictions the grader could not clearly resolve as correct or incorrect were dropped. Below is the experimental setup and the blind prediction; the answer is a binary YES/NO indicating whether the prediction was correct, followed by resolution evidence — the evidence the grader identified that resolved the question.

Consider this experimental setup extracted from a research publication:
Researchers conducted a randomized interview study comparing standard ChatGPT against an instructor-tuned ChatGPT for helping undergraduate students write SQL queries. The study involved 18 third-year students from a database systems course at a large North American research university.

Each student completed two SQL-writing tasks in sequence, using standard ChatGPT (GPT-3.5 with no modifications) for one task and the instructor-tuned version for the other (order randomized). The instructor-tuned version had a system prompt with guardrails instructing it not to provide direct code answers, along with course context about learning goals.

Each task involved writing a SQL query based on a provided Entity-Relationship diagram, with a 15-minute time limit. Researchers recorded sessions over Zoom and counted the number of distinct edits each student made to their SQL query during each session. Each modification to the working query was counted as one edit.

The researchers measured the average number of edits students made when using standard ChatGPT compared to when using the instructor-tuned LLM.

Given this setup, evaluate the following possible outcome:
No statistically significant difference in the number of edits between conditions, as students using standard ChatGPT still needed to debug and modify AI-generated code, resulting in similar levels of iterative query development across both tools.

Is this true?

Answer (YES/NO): YES